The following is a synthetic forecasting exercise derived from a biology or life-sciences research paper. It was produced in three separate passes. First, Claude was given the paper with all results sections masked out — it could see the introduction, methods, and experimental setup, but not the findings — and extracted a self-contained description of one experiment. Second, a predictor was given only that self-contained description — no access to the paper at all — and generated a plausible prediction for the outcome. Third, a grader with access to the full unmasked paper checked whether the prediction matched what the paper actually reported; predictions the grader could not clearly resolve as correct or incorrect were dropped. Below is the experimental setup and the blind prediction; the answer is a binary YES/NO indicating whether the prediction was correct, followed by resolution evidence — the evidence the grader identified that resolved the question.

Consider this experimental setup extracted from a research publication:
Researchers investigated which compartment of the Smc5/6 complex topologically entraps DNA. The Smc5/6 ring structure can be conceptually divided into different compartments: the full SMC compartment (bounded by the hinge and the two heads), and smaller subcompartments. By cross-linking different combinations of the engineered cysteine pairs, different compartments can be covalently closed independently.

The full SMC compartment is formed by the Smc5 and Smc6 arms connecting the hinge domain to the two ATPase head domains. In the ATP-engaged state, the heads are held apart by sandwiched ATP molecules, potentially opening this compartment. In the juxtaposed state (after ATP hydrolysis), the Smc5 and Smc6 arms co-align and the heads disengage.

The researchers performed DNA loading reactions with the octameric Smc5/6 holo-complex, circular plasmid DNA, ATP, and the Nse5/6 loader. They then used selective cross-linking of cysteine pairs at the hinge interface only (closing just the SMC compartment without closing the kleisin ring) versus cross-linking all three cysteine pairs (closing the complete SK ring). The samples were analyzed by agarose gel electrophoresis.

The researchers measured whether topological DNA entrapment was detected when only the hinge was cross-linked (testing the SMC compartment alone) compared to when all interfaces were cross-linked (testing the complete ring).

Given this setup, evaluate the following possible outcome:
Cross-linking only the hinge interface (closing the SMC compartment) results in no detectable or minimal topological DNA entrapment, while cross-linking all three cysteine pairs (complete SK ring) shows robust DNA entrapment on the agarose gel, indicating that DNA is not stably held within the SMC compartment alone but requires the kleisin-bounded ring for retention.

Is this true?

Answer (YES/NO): YES